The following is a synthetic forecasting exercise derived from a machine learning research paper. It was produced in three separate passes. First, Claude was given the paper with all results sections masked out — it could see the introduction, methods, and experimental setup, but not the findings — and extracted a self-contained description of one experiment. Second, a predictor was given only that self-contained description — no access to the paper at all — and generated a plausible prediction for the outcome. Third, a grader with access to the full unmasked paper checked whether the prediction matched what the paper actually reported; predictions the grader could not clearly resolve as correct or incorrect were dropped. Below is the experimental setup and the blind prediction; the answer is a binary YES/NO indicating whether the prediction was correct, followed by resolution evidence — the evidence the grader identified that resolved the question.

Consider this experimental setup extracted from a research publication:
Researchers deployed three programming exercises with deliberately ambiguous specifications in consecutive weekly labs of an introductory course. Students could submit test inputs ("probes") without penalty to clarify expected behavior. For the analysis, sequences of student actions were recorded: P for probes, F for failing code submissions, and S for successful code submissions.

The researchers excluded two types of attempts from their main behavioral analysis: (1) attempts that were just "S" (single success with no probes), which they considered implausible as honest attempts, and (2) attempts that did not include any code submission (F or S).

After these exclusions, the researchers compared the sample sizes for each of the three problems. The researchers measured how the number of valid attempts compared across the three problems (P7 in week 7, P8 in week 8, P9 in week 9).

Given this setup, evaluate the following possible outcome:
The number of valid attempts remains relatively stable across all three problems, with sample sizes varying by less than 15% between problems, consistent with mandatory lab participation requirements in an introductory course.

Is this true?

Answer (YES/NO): YES